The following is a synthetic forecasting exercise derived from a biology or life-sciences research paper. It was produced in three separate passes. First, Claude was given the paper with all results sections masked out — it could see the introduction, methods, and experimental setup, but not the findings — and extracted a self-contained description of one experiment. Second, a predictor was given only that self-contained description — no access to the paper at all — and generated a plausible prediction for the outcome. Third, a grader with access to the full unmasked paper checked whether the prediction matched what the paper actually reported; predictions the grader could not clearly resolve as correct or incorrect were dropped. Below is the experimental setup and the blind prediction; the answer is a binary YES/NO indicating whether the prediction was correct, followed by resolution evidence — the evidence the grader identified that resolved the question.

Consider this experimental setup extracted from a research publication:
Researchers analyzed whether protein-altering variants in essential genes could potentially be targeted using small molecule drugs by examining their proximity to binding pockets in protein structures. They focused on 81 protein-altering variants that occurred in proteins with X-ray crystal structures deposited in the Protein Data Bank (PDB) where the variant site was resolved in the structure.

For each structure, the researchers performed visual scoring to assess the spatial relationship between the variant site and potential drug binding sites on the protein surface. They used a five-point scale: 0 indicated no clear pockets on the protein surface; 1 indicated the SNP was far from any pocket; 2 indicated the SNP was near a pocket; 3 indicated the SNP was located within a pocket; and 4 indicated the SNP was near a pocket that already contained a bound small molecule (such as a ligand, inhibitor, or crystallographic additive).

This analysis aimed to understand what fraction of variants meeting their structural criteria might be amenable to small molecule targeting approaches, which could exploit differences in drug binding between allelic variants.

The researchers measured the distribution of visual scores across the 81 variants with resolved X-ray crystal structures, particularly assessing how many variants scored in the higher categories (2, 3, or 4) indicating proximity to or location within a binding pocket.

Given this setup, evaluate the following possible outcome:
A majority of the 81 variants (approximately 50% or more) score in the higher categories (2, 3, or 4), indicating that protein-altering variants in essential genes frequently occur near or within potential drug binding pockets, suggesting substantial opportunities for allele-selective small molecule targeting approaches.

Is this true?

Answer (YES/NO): NO